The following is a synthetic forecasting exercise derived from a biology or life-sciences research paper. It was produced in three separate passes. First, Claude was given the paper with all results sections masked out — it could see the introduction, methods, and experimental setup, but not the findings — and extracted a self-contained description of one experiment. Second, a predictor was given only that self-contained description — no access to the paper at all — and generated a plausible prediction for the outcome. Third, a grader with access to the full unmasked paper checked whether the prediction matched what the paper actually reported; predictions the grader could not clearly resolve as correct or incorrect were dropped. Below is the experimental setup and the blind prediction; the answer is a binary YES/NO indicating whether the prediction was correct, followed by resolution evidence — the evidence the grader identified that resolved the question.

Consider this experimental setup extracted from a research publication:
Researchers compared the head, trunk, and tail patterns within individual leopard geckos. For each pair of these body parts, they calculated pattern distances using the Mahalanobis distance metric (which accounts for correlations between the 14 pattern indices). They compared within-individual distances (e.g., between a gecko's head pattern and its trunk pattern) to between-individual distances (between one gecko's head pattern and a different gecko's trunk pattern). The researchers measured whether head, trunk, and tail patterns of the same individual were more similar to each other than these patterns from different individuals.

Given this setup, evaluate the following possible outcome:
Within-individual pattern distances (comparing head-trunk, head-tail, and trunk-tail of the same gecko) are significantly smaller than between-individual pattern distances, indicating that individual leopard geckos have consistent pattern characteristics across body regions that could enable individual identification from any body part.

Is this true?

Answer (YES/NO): YES